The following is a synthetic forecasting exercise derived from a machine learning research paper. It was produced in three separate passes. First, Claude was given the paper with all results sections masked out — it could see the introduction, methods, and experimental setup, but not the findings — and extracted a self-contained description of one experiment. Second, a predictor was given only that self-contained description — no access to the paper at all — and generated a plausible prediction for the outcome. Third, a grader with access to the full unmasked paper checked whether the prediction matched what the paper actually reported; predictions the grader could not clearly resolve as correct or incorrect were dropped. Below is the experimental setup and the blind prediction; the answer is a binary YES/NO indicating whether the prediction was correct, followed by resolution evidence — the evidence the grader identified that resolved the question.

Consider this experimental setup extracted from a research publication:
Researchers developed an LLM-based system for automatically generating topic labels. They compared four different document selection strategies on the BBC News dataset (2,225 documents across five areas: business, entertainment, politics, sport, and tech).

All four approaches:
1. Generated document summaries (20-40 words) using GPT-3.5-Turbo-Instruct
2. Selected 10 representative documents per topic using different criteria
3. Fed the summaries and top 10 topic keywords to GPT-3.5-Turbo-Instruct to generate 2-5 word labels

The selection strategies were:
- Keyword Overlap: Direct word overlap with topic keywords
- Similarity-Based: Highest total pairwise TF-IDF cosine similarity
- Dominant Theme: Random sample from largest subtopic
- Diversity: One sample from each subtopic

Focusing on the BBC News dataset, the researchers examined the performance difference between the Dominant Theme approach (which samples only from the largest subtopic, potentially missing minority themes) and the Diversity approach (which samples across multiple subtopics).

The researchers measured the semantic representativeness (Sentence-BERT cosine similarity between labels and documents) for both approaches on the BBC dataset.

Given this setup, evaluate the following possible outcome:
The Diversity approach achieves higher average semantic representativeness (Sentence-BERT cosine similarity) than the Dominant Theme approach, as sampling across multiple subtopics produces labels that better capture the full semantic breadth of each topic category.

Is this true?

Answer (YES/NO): NO